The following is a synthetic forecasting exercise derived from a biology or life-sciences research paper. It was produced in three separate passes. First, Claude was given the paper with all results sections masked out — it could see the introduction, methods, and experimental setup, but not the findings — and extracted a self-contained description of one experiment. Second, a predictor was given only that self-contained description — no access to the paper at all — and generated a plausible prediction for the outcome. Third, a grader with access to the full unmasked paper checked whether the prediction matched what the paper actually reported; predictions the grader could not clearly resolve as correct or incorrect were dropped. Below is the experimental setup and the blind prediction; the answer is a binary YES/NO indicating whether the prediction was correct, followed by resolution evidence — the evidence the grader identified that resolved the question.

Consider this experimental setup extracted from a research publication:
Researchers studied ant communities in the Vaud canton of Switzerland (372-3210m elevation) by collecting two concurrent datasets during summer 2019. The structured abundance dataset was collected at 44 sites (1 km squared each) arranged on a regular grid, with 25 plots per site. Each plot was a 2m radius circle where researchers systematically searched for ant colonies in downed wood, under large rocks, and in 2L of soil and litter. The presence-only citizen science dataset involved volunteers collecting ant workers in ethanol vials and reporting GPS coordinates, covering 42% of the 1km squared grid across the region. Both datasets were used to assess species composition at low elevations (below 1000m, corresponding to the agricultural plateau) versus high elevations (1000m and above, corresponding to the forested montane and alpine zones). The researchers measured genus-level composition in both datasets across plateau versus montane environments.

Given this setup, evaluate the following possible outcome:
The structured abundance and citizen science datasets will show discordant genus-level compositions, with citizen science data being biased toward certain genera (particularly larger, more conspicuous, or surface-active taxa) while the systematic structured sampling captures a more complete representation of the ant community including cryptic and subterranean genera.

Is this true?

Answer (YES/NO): YES